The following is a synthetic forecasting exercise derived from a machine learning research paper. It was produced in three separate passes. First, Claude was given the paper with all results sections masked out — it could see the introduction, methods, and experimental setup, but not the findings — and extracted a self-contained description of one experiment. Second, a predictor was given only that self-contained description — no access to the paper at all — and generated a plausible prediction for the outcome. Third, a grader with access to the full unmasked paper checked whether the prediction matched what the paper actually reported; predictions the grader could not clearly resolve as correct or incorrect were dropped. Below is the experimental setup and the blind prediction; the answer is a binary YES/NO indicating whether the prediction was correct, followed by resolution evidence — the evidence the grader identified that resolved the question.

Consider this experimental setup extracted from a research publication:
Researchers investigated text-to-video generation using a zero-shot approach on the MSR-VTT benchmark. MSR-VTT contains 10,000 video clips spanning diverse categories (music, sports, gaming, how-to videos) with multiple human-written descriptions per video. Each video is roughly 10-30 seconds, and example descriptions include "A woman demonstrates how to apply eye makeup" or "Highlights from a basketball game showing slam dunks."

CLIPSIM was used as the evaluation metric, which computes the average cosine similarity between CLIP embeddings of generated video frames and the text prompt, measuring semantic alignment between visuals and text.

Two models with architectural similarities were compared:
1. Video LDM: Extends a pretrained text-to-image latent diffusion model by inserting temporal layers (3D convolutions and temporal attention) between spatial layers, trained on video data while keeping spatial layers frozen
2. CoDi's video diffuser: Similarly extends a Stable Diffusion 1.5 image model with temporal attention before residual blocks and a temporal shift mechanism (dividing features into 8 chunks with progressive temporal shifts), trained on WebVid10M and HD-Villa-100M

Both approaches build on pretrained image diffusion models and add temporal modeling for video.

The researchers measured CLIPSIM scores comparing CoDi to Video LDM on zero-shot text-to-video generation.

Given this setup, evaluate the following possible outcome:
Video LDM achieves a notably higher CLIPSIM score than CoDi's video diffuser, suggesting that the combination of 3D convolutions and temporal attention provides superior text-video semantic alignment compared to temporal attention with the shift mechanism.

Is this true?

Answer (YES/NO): NO